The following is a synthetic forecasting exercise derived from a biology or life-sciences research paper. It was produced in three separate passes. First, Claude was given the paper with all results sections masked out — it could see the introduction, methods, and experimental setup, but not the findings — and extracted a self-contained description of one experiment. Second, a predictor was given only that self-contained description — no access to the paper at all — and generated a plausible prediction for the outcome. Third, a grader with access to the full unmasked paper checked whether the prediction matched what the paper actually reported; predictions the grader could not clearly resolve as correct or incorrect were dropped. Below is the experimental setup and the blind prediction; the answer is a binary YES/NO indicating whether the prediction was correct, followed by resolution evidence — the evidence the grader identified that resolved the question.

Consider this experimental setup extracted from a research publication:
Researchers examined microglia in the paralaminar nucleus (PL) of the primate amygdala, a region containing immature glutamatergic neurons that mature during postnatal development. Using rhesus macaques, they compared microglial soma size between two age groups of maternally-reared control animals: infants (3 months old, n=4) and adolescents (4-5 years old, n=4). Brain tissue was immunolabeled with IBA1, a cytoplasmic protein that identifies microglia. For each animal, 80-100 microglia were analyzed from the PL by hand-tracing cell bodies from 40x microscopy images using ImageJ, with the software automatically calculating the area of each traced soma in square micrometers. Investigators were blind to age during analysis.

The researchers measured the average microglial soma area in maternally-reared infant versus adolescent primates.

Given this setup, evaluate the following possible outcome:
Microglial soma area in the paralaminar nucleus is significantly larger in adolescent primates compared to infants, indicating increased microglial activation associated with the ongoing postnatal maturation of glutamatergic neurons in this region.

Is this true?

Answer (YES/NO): NO